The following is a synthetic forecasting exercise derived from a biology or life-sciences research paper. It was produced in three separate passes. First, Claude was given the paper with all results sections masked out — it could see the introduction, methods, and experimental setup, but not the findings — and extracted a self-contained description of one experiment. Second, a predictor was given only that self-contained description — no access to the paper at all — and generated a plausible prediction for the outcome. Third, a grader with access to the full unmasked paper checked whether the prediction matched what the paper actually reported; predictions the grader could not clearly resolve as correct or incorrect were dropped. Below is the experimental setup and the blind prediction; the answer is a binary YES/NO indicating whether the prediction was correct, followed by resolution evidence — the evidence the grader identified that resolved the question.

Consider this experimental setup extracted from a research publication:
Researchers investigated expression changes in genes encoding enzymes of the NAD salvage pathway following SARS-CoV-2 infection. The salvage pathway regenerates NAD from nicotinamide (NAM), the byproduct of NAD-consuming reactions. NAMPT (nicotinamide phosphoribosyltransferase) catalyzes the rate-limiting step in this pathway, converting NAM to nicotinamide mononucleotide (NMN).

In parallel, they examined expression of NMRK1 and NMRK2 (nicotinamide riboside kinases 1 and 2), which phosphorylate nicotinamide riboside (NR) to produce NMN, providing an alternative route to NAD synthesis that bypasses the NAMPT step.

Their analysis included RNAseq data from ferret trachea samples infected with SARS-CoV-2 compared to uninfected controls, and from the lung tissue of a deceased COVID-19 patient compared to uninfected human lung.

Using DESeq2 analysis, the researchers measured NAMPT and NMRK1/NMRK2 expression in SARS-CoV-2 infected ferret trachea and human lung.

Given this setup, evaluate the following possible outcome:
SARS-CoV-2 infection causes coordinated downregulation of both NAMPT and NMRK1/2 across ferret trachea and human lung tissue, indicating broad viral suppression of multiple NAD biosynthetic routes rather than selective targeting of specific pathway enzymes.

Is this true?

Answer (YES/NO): NO